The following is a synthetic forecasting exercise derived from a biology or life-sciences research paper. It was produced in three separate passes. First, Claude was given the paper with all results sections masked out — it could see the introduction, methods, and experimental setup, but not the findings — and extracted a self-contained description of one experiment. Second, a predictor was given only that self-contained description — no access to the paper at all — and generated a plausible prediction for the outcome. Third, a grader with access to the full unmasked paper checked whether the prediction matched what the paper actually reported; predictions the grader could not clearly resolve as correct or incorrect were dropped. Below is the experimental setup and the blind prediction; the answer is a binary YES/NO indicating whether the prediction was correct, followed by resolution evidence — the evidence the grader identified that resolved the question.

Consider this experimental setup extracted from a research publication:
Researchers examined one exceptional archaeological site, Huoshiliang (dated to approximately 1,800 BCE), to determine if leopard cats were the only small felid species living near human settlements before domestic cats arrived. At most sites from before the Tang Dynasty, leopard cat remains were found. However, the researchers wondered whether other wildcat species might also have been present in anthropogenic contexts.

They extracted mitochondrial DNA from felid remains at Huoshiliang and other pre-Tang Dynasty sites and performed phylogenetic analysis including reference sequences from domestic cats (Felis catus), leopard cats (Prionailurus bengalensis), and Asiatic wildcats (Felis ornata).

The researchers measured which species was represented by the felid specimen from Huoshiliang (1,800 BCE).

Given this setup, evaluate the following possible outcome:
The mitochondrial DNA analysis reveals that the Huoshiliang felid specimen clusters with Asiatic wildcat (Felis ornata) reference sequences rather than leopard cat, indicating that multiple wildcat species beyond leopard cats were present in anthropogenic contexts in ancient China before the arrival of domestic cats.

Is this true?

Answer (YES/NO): YES